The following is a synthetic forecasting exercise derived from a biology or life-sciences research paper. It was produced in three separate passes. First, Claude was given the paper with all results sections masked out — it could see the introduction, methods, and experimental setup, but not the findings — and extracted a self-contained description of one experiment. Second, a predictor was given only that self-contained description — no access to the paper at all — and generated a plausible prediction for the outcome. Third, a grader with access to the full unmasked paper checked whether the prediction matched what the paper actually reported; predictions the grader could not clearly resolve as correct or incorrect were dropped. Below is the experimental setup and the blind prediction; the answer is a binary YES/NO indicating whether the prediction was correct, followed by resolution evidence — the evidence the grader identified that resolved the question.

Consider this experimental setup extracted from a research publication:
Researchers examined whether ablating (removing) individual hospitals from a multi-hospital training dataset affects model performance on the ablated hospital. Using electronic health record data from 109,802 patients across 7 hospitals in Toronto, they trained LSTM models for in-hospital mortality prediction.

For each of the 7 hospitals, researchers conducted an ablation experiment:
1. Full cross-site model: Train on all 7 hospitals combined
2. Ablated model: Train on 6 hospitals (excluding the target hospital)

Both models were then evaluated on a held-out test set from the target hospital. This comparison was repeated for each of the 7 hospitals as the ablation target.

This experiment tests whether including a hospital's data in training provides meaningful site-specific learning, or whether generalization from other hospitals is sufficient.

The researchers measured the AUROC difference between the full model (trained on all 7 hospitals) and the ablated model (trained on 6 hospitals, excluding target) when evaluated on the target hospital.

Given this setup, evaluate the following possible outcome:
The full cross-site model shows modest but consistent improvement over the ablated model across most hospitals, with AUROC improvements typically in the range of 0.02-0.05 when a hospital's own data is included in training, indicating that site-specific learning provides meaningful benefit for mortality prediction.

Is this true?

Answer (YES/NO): NO